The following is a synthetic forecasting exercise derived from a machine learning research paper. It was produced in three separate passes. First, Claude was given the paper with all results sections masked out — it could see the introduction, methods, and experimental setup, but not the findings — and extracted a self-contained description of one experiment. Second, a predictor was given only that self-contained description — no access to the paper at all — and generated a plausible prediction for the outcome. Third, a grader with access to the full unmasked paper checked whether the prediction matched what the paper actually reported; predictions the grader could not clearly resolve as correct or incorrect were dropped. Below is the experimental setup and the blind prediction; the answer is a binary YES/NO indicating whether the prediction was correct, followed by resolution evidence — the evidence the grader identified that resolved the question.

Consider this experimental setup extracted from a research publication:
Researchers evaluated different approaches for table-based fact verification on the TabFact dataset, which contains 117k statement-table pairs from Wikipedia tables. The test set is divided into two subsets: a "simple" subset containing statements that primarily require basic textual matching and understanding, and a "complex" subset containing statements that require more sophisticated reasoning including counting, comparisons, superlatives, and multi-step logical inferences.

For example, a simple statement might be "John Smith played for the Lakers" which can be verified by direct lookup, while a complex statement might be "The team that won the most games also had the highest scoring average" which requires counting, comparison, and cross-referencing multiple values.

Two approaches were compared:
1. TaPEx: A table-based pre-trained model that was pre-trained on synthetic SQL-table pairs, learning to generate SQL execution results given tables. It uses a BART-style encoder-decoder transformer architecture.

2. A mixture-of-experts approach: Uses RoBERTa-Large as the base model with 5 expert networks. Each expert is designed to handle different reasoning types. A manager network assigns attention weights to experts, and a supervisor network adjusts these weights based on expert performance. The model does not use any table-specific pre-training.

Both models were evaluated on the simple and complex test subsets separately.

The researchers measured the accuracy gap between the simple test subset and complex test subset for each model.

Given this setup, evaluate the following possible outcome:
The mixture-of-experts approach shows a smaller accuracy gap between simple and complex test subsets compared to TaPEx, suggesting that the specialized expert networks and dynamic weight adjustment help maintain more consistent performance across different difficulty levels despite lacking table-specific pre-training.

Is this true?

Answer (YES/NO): YES